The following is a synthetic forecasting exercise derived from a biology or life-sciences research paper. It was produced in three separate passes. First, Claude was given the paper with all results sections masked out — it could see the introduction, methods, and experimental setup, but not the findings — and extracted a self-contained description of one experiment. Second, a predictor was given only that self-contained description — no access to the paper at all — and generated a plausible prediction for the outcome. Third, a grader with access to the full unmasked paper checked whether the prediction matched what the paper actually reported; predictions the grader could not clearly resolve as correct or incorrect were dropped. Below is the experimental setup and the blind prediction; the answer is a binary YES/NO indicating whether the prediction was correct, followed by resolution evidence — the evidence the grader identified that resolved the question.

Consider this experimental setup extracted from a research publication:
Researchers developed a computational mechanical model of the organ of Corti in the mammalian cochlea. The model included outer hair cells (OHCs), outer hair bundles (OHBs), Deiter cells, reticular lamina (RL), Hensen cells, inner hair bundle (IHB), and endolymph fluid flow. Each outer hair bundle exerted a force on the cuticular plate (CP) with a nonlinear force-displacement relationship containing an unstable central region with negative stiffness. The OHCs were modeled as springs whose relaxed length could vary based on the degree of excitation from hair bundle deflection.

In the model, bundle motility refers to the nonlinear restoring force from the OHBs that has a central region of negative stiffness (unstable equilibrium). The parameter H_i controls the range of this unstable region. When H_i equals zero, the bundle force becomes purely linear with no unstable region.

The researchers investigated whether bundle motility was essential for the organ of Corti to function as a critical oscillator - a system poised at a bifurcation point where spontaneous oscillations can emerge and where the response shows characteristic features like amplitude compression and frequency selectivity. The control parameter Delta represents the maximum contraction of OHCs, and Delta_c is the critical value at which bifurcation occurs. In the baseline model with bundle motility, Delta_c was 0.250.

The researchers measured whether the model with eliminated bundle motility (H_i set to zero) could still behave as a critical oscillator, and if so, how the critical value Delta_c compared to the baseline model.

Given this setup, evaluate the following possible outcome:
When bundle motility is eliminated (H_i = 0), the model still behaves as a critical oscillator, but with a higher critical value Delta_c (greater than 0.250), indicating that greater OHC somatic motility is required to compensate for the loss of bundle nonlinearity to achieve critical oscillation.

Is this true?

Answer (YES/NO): YES